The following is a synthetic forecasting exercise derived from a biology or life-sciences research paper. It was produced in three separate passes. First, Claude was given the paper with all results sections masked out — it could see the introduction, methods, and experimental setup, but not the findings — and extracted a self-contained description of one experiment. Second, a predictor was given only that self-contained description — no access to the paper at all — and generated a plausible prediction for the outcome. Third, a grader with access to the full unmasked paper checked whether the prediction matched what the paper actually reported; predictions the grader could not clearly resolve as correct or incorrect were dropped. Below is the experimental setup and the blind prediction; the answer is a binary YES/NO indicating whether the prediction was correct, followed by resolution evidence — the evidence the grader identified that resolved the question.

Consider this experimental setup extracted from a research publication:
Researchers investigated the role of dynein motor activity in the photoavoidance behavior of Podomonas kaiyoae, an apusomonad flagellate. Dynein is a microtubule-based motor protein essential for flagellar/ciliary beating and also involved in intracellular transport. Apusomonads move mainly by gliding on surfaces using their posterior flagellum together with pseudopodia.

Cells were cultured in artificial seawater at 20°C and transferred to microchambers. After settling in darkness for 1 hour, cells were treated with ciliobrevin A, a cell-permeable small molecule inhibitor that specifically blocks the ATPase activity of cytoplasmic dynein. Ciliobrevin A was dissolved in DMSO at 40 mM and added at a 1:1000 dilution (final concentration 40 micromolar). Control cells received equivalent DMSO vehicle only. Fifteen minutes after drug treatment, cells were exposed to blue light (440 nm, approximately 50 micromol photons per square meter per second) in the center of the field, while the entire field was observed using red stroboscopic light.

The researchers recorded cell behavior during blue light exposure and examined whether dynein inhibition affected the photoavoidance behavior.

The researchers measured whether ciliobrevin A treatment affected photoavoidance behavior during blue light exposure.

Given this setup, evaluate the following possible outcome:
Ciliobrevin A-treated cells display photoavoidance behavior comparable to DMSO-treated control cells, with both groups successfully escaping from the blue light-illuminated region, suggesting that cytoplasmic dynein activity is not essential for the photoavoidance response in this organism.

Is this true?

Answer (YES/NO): NO